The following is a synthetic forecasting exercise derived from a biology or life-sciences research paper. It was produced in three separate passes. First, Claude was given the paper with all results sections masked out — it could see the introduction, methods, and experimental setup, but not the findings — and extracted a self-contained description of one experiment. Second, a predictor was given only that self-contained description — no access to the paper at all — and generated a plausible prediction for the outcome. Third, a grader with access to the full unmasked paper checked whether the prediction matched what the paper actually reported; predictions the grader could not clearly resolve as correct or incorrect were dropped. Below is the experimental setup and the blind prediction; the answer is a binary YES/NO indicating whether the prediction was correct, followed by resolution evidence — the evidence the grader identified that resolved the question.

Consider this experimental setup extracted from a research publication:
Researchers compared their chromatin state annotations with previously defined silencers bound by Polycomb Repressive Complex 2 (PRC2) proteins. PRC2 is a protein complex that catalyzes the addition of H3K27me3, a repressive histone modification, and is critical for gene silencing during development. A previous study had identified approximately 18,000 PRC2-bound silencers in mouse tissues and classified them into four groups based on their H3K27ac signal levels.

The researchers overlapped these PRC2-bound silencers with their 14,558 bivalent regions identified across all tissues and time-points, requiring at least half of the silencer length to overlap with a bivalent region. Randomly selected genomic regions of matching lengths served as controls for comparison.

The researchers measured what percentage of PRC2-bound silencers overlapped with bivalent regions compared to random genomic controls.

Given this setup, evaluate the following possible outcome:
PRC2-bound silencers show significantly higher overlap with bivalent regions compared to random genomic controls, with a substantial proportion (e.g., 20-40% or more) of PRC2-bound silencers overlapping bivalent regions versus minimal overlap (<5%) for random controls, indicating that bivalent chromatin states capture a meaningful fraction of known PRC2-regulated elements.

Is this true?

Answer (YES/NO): YES